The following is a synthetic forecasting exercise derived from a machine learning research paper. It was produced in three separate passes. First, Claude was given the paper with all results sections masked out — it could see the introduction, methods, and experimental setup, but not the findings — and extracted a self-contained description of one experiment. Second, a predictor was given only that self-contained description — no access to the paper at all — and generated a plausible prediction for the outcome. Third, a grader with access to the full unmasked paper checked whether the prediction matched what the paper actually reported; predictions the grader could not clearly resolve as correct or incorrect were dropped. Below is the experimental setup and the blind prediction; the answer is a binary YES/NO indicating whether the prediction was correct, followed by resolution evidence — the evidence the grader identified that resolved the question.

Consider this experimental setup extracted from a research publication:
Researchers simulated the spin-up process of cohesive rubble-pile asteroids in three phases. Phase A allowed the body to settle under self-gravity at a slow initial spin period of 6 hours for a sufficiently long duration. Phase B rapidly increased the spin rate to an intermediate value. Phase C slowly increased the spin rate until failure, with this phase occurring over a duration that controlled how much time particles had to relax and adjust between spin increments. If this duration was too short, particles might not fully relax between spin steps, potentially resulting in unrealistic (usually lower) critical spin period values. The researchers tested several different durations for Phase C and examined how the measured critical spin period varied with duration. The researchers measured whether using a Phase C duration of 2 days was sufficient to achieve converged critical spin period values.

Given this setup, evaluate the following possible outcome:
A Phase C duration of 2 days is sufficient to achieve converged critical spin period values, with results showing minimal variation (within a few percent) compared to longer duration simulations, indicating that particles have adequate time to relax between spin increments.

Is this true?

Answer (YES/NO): YES